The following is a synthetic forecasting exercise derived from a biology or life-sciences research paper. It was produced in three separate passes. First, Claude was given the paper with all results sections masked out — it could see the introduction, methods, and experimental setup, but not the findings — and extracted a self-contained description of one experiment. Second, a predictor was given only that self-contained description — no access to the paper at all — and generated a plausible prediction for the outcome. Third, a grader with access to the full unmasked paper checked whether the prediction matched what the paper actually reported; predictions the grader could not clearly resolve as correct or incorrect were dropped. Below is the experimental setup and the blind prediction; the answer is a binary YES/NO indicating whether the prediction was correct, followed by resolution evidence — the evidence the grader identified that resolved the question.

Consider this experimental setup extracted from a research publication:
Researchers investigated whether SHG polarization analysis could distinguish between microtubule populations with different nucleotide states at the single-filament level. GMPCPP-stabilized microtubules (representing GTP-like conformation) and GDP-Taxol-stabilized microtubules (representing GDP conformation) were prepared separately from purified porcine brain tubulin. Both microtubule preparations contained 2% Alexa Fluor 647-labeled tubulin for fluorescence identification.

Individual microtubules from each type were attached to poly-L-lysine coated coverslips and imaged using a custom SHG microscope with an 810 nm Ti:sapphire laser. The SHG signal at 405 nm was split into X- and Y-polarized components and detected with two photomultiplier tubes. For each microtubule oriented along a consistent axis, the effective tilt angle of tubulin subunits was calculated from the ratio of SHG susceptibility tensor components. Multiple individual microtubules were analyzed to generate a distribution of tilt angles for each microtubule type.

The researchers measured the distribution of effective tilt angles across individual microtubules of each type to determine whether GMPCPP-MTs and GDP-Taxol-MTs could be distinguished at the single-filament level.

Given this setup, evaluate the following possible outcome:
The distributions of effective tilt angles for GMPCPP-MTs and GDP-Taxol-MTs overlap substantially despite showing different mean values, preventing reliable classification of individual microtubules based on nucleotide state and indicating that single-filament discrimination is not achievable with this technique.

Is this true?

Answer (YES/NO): NO